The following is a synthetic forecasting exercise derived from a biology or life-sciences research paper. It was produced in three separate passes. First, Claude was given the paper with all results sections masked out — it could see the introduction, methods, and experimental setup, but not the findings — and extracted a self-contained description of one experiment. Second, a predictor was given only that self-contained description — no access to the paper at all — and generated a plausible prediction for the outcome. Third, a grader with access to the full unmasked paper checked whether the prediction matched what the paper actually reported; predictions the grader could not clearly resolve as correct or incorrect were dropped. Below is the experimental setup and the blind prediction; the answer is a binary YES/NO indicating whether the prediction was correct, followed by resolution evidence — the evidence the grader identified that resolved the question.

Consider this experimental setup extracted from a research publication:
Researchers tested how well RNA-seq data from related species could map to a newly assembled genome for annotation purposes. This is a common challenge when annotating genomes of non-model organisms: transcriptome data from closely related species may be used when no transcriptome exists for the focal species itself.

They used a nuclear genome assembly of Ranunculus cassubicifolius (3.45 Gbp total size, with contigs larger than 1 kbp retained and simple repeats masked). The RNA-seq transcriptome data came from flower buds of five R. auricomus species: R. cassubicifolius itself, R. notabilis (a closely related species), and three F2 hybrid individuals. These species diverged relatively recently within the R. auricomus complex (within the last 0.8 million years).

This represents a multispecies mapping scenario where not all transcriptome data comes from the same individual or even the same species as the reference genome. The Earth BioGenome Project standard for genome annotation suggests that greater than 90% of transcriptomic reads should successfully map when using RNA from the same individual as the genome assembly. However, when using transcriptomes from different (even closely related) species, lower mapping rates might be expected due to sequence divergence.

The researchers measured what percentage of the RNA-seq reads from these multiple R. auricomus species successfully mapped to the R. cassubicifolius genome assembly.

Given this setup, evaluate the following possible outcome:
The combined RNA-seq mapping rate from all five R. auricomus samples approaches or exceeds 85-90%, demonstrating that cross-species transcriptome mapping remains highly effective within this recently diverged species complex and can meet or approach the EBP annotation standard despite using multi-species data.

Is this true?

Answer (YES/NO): NO